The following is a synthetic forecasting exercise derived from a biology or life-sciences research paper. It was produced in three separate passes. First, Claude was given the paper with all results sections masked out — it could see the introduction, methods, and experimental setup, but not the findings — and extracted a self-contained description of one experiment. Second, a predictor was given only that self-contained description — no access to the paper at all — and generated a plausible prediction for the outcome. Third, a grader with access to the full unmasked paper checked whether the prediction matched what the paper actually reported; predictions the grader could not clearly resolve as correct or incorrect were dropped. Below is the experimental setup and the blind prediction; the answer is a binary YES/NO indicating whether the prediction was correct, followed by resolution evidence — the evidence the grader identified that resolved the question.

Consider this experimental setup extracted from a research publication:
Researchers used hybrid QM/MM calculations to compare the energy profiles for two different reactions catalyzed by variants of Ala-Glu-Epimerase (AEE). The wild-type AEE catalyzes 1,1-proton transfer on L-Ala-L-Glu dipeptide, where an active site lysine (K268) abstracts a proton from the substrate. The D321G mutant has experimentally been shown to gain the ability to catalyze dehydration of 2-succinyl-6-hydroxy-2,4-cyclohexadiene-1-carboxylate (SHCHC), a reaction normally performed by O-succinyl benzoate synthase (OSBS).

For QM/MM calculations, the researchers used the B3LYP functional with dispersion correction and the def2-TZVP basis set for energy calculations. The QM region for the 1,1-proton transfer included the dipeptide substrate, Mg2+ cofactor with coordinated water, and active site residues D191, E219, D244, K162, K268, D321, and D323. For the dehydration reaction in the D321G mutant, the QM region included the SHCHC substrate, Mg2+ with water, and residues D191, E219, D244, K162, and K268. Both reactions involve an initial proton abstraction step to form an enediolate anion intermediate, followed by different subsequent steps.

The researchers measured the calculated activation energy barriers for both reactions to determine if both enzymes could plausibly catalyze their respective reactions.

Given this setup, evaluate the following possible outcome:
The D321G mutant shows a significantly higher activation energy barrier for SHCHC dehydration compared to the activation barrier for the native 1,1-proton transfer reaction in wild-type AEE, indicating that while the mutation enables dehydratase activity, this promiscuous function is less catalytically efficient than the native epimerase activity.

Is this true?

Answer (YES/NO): NO